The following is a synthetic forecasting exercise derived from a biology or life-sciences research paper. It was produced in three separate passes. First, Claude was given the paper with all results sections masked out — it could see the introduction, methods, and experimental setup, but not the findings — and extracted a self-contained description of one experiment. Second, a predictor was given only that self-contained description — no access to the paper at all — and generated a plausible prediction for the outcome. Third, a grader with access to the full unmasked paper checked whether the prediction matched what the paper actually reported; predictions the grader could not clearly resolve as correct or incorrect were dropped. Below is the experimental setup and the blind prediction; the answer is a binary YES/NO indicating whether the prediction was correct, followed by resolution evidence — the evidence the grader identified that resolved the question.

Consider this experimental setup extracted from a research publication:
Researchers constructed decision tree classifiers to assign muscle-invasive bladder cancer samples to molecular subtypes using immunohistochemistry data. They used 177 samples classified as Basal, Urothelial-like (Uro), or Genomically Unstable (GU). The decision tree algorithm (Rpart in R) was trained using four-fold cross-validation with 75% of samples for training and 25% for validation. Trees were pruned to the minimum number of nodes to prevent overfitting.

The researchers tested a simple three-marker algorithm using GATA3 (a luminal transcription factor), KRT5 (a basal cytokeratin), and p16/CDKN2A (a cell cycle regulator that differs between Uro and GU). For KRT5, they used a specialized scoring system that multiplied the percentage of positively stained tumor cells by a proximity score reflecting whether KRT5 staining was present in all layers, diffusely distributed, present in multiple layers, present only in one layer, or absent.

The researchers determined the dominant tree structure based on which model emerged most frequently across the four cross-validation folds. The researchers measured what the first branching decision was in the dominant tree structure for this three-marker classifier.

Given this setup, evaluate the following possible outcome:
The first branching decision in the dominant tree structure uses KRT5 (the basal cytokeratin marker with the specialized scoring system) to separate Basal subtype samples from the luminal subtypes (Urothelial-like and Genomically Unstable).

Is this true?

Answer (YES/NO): NO